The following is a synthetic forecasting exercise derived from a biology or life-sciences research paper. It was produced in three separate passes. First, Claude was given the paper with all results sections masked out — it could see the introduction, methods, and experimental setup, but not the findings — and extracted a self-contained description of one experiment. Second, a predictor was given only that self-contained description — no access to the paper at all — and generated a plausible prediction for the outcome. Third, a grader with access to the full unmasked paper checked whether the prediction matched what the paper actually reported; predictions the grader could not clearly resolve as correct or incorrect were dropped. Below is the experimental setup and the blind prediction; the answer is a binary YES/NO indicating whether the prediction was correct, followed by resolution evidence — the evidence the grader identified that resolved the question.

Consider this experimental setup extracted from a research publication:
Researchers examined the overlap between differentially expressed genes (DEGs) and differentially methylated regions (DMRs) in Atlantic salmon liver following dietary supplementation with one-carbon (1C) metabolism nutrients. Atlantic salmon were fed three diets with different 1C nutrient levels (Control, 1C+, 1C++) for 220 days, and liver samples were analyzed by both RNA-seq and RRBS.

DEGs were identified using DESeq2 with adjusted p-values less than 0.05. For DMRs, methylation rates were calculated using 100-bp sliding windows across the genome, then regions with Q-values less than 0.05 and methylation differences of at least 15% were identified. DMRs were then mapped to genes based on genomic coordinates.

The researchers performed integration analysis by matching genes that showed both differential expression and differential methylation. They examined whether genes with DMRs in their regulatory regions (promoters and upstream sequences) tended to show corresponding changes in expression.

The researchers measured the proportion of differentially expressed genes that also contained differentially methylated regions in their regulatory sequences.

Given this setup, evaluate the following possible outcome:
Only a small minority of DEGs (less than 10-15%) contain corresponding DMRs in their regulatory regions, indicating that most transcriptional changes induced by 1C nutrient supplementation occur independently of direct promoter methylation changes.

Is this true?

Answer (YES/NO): YES